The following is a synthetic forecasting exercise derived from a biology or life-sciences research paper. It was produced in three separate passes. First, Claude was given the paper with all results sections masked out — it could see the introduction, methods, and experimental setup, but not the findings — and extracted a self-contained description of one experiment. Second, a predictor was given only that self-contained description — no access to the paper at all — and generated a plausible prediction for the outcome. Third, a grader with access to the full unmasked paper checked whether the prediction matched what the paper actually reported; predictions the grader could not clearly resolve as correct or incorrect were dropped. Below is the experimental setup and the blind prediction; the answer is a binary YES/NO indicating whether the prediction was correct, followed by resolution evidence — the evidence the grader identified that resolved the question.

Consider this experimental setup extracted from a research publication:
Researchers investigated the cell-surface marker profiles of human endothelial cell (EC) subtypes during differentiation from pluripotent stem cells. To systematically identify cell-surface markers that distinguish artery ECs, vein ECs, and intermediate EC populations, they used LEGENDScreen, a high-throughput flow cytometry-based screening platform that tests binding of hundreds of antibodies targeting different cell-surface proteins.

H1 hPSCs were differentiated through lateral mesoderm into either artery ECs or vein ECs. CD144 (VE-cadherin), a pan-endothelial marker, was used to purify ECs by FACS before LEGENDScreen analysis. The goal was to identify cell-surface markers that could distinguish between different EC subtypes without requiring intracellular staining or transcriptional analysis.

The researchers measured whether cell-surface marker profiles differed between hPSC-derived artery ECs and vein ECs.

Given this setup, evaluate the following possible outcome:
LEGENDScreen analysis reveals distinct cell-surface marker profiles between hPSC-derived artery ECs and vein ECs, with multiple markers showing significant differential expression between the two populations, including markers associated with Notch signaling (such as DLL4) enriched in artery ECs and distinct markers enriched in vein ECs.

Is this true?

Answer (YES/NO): YES